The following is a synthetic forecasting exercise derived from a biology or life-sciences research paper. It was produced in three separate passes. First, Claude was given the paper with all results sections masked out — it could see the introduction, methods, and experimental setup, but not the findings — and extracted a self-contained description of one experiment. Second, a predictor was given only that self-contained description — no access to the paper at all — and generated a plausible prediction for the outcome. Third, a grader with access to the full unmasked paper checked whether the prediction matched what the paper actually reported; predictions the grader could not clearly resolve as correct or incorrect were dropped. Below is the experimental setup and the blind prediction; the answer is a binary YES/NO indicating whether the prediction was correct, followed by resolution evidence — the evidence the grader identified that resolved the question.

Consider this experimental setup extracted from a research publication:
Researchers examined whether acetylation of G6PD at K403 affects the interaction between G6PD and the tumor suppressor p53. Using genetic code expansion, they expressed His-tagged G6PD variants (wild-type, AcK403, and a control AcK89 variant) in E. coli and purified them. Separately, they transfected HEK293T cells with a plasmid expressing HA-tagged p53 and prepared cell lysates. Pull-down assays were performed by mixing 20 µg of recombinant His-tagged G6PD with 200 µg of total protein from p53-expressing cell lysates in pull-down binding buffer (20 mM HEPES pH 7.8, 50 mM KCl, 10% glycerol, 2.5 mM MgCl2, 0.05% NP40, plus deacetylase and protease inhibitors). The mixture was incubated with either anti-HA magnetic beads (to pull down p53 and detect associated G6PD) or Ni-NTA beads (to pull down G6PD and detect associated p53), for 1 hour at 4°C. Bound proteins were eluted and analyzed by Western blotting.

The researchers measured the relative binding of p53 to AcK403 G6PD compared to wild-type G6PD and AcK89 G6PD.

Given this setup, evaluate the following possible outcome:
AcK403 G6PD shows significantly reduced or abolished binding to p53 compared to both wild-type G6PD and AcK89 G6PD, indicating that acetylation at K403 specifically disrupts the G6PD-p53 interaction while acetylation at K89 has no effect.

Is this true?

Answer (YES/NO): NO